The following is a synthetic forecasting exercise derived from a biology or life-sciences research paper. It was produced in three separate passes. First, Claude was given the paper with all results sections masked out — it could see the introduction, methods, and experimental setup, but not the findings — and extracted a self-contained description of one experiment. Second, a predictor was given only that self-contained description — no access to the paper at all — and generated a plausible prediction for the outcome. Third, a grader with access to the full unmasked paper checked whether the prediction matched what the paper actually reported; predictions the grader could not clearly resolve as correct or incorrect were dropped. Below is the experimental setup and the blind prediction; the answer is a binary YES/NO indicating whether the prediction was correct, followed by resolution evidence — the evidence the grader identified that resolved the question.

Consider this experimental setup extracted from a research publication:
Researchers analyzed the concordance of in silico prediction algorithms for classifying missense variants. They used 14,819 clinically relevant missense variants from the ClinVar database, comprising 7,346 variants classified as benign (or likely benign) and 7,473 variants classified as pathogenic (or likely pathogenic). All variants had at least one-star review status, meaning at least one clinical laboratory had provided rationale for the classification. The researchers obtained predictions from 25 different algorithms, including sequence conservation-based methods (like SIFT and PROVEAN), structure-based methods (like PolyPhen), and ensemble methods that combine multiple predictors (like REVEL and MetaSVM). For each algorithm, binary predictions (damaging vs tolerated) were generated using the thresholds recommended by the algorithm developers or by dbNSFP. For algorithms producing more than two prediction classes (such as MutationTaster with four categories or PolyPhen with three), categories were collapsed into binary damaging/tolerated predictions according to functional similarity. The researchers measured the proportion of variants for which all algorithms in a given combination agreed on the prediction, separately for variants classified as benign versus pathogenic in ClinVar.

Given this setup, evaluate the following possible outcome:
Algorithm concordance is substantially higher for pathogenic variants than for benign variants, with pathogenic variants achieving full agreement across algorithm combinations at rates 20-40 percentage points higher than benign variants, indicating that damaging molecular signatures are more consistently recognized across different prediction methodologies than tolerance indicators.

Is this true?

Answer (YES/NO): NO